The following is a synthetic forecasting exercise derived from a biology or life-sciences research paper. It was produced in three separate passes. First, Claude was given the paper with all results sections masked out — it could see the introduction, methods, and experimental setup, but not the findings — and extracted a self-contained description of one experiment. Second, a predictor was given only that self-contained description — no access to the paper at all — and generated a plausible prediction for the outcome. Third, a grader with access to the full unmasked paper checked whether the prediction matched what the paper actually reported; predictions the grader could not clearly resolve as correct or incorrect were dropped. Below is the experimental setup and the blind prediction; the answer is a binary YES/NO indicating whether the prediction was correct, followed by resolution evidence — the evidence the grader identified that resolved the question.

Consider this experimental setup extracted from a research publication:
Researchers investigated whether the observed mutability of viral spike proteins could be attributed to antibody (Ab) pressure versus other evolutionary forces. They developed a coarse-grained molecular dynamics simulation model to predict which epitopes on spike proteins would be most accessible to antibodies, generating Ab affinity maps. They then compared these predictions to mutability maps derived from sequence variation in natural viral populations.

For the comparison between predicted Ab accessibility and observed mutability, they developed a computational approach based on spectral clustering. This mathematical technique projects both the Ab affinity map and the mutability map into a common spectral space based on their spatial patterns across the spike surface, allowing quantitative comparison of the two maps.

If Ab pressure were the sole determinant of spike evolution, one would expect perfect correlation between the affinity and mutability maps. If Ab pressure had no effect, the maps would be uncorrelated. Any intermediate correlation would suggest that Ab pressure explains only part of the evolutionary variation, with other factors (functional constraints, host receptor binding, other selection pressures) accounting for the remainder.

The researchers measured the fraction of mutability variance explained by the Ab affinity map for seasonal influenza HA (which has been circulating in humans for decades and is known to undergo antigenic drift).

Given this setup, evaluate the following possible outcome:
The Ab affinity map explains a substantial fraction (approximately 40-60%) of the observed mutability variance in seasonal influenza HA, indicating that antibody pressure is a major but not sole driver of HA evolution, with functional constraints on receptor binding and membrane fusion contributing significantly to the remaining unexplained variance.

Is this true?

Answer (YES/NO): NO